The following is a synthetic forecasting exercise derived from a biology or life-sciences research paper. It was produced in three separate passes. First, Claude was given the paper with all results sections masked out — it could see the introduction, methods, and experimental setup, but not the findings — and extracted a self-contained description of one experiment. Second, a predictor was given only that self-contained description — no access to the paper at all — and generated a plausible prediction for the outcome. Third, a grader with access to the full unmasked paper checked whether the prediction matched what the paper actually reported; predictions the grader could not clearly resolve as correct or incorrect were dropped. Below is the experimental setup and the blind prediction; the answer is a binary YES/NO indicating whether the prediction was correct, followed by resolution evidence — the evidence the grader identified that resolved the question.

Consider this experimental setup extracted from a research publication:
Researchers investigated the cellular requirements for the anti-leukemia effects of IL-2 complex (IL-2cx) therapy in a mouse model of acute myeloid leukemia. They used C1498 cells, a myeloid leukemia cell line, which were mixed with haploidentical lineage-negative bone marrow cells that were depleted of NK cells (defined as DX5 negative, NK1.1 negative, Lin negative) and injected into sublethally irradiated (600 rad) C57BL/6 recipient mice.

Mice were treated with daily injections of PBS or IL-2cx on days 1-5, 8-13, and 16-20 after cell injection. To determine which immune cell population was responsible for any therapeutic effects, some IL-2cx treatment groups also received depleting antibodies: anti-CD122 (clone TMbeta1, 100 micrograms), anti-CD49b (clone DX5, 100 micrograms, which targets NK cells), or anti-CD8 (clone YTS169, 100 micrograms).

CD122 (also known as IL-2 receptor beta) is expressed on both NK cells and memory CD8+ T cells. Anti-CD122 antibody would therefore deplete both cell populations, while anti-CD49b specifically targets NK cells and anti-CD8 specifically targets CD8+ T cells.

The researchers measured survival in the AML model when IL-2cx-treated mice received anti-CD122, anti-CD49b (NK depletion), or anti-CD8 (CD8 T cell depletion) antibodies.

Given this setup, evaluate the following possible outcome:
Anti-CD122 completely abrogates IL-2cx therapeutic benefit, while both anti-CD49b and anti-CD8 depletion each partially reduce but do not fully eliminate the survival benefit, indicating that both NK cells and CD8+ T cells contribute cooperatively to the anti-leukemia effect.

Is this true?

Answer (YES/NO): NO